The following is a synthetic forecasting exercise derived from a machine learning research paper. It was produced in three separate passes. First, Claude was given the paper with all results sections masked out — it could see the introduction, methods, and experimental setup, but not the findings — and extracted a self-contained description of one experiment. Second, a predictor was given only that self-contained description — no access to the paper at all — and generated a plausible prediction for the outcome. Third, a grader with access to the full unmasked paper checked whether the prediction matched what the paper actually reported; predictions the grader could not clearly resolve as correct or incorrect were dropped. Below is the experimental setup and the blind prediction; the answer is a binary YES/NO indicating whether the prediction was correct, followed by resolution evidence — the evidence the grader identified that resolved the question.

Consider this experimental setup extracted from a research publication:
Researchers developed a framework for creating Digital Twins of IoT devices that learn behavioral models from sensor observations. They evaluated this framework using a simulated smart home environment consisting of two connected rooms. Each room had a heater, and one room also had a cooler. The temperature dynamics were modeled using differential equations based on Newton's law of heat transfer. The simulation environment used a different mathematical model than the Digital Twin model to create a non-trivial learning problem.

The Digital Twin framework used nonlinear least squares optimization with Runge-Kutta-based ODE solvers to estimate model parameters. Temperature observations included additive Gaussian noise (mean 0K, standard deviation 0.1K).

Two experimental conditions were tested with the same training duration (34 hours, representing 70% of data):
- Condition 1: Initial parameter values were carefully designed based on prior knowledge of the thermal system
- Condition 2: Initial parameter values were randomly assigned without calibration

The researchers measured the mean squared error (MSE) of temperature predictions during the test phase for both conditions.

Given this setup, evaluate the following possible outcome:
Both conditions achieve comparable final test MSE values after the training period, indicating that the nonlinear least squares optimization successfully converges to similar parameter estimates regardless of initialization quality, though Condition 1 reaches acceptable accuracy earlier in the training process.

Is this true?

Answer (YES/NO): NO